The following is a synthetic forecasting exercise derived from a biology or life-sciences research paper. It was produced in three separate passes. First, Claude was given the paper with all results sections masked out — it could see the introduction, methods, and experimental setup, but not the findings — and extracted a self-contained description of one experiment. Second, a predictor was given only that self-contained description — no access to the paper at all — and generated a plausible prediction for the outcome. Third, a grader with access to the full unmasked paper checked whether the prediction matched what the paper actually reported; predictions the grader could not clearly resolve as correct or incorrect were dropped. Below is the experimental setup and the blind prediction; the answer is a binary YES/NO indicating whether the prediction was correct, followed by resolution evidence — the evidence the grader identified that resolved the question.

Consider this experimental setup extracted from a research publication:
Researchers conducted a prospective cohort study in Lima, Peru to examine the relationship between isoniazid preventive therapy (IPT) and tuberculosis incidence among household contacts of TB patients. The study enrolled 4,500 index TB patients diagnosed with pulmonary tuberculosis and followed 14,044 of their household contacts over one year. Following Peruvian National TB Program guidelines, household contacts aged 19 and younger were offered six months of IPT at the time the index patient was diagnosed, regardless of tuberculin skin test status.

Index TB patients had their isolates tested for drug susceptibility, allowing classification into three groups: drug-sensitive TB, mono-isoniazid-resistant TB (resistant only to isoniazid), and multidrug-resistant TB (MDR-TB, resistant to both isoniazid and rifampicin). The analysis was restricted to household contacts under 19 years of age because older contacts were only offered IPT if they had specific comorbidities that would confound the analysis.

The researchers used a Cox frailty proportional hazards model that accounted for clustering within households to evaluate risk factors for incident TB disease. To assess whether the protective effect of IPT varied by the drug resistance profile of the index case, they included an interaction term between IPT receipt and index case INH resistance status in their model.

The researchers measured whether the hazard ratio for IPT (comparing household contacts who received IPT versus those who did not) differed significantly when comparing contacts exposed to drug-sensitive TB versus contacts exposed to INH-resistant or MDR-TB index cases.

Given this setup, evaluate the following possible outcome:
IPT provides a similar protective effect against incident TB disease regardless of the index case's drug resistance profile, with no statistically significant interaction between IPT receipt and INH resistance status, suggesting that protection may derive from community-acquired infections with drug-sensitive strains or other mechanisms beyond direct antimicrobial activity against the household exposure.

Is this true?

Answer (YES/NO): NO